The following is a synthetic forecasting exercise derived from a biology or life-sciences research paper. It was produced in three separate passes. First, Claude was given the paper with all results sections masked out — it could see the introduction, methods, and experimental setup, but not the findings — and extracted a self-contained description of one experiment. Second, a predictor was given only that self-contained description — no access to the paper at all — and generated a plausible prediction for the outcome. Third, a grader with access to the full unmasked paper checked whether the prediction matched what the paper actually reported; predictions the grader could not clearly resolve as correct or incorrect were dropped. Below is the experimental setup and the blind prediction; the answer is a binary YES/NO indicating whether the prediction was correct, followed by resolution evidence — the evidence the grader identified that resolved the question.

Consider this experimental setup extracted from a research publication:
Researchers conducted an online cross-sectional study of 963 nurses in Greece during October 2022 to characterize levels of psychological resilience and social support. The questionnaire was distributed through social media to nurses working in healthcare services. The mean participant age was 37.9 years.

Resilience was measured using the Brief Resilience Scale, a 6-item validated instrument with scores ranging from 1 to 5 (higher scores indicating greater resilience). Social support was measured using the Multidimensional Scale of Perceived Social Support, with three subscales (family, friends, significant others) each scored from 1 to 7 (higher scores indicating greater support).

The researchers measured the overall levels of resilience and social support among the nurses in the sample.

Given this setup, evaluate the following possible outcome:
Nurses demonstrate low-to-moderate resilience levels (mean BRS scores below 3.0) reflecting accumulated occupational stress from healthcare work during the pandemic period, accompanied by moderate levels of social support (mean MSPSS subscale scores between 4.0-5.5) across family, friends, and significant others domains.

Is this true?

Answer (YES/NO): NO